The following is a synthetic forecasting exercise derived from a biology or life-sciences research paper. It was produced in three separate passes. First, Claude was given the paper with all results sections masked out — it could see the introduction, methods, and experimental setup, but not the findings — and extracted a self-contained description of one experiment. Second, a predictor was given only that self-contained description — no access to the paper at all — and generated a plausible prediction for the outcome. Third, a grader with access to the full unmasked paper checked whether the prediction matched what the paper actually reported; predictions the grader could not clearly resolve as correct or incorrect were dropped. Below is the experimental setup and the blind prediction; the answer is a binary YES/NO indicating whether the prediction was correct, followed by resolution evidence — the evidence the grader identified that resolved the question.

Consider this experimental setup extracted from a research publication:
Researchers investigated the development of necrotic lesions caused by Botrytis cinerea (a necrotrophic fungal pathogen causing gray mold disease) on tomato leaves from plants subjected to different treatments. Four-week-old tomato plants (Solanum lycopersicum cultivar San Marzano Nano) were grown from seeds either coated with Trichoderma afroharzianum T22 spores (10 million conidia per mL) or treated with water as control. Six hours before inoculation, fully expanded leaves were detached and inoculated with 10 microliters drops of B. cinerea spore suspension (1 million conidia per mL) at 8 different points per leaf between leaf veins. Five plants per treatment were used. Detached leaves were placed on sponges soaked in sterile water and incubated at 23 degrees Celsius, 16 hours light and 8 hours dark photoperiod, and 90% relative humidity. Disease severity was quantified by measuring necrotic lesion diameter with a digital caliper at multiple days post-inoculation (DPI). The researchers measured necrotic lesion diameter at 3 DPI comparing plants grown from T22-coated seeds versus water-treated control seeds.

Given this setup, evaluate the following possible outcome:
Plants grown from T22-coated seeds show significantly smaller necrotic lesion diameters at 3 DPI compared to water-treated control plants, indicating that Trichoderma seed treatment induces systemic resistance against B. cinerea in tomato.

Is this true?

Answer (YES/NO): NO